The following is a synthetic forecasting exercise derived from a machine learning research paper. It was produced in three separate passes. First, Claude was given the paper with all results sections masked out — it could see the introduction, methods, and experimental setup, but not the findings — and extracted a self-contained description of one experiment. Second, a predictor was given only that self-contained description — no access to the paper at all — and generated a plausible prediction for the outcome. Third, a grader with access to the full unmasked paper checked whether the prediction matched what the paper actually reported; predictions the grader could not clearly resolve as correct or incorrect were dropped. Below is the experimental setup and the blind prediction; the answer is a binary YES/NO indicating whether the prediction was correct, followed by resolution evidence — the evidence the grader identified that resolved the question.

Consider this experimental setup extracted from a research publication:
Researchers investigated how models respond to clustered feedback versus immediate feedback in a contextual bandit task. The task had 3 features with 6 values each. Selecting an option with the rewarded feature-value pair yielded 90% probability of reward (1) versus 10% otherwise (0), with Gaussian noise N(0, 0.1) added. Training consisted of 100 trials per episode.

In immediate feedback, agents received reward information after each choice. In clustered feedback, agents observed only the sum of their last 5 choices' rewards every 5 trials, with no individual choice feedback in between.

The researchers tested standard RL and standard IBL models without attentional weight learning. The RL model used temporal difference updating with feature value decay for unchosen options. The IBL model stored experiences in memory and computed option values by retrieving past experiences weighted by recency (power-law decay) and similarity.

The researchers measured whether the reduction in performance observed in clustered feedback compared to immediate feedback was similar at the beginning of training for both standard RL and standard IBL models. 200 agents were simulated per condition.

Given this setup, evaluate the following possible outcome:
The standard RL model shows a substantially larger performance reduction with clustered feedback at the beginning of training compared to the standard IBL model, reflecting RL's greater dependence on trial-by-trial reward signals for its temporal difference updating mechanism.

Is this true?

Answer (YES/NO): NO